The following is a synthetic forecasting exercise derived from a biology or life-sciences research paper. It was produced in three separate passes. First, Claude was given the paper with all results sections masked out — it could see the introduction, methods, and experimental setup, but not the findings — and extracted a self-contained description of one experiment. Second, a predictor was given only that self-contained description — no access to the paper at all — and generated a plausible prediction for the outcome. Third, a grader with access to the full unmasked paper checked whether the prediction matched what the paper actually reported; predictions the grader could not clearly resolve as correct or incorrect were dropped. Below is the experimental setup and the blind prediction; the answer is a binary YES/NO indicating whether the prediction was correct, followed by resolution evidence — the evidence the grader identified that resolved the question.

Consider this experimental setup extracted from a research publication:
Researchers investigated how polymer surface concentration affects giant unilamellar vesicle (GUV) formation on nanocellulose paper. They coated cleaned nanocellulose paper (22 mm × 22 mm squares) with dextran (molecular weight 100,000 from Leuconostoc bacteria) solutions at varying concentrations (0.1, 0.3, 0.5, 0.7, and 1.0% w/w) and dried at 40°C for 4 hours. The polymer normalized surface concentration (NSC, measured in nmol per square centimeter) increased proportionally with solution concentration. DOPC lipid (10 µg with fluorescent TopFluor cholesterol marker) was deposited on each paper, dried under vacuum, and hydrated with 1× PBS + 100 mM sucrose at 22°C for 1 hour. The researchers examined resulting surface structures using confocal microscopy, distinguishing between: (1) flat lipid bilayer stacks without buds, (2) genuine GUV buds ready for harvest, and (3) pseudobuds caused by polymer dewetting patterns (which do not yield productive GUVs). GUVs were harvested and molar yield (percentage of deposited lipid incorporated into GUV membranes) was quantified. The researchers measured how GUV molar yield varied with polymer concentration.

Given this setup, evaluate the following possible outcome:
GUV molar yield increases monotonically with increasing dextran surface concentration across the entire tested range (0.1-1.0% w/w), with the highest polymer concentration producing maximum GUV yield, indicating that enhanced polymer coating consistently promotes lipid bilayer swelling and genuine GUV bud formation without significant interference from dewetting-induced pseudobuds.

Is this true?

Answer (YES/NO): NO